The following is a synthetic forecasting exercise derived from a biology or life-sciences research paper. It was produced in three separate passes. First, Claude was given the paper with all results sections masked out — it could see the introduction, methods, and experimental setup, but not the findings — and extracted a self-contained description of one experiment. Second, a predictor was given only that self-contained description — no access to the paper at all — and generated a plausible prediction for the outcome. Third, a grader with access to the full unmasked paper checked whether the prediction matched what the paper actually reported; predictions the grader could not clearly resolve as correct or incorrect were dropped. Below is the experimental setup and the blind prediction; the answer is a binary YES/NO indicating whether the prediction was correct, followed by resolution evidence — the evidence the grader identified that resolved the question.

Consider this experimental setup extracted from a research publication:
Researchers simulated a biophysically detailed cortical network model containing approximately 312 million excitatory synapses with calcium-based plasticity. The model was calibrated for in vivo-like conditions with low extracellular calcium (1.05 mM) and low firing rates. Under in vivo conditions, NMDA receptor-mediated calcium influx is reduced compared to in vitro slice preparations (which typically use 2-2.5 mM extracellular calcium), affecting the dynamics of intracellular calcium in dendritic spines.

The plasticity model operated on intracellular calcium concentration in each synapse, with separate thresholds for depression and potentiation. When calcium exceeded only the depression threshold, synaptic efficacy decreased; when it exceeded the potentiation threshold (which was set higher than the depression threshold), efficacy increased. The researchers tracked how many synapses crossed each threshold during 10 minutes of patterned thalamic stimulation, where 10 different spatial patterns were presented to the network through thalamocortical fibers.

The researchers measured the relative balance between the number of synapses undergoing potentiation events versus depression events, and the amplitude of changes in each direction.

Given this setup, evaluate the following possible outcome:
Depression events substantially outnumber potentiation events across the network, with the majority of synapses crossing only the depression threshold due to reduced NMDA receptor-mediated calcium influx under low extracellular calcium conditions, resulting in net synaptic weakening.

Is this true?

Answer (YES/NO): NO